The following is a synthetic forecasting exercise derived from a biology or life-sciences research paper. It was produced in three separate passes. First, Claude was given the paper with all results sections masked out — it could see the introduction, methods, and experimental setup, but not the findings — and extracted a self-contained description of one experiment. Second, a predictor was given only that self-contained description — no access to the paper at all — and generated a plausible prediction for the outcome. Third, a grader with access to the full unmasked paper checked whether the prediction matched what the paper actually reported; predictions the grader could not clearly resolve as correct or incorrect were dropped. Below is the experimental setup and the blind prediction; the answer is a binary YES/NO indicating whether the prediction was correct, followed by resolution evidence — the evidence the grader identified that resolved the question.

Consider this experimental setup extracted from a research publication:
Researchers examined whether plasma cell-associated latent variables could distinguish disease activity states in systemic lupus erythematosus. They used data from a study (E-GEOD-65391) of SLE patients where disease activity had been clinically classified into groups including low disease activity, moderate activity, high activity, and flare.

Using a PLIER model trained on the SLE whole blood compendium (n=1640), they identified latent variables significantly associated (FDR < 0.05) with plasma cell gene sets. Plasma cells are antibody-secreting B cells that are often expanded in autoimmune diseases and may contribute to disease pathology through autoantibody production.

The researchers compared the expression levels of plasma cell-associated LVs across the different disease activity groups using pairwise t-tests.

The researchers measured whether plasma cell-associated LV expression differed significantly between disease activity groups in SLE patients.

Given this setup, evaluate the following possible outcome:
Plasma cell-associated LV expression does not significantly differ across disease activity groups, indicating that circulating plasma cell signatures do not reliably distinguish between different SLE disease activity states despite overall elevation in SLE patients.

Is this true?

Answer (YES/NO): NO